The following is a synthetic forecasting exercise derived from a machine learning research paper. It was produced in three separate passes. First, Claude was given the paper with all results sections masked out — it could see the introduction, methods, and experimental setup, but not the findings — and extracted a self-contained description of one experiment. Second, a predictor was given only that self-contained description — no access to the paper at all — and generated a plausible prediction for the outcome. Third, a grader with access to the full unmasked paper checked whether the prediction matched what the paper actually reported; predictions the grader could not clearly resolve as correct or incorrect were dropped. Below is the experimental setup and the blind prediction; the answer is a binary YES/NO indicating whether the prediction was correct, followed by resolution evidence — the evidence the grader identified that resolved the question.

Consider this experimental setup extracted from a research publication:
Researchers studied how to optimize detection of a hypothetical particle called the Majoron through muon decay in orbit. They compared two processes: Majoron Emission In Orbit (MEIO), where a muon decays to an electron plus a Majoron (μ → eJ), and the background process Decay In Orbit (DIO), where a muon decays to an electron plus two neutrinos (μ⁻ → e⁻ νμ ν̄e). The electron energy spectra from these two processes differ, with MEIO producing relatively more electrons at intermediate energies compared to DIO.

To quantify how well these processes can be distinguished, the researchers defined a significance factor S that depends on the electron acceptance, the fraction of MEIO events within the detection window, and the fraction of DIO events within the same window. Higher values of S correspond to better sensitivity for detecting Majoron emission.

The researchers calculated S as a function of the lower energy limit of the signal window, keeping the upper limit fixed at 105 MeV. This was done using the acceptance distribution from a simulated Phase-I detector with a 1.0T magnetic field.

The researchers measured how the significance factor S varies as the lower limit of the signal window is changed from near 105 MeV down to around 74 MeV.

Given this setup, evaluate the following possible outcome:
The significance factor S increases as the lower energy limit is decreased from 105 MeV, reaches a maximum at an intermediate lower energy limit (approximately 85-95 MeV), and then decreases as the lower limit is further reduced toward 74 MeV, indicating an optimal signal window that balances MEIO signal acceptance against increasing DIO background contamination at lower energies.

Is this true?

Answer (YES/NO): NO